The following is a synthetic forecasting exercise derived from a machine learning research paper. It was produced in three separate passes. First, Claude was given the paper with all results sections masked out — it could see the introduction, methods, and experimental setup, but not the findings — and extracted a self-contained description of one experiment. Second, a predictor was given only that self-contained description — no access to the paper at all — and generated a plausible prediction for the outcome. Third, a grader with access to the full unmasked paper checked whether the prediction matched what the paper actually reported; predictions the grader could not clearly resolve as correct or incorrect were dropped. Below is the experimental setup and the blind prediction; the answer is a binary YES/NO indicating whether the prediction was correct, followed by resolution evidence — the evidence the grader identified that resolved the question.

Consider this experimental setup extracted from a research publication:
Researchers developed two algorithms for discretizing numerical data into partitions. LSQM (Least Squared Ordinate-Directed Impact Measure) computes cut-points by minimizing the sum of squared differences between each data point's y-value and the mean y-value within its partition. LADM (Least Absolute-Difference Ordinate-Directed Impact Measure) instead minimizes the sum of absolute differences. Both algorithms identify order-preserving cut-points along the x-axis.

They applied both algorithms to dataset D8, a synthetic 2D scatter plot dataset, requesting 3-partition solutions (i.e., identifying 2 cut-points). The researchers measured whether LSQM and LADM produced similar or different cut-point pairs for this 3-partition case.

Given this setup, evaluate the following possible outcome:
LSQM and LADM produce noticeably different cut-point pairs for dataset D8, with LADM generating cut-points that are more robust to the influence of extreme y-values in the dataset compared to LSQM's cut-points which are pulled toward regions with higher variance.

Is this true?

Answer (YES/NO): NO